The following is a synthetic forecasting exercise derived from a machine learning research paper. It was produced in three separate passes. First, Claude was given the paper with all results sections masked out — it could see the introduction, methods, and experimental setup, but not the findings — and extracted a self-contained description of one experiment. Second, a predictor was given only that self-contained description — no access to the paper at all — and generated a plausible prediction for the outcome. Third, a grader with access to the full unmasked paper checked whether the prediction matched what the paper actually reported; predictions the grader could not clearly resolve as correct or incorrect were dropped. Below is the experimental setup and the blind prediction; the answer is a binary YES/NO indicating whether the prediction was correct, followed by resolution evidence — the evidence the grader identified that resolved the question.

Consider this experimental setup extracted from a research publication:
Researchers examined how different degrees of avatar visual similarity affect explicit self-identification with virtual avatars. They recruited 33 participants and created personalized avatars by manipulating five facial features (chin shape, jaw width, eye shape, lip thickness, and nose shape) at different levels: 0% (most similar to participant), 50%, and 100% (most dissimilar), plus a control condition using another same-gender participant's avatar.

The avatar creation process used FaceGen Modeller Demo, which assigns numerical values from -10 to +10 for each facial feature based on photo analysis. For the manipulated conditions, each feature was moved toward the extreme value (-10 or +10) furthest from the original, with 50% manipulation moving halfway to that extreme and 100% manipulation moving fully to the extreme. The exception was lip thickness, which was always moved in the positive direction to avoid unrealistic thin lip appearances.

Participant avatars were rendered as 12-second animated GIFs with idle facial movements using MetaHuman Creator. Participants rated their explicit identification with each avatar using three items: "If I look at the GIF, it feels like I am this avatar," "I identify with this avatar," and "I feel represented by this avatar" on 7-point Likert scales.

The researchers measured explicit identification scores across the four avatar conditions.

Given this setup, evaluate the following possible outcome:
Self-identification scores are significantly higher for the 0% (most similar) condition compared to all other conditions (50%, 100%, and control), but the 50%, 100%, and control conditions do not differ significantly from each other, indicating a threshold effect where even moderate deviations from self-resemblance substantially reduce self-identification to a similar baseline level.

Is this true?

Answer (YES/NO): NO